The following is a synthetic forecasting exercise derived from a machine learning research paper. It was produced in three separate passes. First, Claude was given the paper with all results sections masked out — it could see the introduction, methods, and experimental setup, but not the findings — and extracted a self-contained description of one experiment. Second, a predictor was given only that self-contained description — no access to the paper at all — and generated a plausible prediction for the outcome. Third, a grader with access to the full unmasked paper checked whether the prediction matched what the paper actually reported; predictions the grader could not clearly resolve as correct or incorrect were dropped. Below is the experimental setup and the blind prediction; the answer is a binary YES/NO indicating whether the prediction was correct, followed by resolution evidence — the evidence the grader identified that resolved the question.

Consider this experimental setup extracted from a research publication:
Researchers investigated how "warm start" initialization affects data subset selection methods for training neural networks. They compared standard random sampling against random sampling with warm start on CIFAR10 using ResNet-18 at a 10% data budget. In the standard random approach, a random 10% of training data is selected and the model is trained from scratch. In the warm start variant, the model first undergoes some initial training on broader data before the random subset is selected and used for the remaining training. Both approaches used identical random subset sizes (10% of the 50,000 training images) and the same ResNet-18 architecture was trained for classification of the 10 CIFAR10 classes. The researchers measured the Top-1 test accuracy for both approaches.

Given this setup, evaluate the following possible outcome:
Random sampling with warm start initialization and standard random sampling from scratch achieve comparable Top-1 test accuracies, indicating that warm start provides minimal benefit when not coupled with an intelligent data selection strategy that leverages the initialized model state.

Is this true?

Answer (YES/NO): NO